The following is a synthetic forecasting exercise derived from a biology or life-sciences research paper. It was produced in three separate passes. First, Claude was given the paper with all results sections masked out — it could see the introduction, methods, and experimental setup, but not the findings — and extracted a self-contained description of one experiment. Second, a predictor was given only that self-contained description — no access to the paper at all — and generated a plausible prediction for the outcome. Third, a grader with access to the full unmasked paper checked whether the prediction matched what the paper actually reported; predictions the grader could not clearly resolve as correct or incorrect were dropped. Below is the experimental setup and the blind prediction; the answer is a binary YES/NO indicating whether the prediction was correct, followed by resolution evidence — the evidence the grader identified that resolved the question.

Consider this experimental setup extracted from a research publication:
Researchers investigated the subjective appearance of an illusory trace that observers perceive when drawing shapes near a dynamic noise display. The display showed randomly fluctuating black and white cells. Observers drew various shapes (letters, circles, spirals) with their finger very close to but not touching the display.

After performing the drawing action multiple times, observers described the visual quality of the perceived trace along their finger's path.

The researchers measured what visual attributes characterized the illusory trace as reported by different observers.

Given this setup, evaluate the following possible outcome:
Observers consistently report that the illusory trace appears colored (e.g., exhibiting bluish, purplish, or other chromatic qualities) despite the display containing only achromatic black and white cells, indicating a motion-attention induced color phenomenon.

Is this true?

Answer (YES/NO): NO